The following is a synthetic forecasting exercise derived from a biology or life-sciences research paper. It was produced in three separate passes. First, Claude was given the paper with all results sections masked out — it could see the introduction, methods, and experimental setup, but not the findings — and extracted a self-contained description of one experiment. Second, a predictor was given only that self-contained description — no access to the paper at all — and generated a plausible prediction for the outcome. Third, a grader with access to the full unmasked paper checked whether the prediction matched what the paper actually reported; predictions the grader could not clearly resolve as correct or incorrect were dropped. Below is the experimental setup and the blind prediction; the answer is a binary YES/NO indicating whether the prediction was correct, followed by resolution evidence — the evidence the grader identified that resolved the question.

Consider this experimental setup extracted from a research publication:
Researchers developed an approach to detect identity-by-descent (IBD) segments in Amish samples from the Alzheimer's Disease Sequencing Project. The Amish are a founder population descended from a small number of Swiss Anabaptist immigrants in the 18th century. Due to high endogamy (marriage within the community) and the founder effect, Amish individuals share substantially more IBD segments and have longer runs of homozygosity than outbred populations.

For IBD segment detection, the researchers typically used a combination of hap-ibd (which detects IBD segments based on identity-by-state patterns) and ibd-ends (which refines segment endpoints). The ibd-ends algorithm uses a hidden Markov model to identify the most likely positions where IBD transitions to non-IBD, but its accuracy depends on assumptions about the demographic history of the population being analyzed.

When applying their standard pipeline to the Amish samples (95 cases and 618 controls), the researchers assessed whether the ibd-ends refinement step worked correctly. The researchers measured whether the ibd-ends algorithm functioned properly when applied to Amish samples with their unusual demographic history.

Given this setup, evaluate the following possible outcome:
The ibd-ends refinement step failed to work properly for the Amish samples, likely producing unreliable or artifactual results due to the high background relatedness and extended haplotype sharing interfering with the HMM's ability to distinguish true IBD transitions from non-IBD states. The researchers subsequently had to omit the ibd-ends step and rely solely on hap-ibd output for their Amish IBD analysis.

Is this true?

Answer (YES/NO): YES